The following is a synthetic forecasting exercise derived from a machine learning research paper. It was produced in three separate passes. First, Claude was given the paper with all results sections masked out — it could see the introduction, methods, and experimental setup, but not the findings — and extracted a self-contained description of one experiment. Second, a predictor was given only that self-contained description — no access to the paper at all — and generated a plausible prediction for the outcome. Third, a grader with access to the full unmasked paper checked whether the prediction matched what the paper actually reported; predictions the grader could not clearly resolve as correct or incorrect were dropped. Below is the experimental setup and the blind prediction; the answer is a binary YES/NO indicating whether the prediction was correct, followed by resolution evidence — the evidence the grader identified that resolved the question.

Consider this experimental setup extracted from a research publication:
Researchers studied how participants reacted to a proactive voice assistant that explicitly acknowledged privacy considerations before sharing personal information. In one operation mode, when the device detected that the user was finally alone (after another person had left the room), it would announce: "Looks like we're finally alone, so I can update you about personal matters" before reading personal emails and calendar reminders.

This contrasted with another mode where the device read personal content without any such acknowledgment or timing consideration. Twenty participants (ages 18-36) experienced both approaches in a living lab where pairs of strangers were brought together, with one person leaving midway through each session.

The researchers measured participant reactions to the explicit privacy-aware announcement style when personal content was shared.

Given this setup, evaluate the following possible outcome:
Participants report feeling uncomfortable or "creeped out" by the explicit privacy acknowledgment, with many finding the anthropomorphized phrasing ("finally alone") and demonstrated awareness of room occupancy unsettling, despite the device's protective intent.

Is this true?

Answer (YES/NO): NO